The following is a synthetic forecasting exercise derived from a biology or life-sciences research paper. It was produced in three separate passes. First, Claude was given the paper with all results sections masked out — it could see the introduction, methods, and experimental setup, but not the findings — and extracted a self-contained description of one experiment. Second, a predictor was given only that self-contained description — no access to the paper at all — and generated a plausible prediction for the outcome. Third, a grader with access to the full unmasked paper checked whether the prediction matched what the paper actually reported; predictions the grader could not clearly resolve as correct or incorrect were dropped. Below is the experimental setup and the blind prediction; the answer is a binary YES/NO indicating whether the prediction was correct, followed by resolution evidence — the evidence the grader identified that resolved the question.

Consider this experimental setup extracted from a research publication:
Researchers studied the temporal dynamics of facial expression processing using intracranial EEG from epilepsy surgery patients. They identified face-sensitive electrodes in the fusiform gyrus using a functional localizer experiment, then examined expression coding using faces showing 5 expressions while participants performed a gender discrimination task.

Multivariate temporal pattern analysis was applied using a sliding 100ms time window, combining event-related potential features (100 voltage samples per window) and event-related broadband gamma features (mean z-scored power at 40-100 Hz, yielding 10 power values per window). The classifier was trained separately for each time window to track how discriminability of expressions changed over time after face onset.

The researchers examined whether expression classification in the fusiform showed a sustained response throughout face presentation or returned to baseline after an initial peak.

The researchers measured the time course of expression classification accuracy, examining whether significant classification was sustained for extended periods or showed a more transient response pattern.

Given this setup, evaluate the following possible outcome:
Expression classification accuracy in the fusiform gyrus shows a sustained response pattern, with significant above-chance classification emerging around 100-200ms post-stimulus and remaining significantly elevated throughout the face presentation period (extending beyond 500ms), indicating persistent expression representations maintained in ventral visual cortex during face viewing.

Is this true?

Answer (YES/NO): NO